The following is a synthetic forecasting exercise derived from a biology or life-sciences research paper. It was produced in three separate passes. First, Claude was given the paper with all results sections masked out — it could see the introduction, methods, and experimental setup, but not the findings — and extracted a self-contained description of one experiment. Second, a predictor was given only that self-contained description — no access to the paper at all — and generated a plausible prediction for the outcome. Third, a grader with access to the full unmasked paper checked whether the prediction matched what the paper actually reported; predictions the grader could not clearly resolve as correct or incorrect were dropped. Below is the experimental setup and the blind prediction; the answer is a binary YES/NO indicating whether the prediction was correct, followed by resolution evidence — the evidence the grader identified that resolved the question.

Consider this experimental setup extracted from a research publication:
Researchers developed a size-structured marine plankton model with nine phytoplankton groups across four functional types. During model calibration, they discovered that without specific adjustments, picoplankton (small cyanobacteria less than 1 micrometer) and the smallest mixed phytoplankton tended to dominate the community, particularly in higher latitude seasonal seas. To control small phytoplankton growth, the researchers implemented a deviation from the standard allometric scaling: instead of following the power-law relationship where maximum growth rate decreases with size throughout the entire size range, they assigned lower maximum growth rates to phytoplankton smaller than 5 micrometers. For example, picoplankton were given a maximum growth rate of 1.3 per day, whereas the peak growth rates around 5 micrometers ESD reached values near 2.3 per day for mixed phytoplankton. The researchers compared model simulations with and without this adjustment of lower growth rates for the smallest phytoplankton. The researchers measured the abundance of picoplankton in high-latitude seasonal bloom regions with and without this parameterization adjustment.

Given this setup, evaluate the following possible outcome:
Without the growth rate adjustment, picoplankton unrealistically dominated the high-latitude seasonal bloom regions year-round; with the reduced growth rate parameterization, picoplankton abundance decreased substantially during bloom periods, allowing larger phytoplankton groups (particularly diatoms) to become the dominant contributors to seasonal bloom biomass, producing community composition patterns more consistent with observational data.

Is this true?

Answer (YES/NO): NO